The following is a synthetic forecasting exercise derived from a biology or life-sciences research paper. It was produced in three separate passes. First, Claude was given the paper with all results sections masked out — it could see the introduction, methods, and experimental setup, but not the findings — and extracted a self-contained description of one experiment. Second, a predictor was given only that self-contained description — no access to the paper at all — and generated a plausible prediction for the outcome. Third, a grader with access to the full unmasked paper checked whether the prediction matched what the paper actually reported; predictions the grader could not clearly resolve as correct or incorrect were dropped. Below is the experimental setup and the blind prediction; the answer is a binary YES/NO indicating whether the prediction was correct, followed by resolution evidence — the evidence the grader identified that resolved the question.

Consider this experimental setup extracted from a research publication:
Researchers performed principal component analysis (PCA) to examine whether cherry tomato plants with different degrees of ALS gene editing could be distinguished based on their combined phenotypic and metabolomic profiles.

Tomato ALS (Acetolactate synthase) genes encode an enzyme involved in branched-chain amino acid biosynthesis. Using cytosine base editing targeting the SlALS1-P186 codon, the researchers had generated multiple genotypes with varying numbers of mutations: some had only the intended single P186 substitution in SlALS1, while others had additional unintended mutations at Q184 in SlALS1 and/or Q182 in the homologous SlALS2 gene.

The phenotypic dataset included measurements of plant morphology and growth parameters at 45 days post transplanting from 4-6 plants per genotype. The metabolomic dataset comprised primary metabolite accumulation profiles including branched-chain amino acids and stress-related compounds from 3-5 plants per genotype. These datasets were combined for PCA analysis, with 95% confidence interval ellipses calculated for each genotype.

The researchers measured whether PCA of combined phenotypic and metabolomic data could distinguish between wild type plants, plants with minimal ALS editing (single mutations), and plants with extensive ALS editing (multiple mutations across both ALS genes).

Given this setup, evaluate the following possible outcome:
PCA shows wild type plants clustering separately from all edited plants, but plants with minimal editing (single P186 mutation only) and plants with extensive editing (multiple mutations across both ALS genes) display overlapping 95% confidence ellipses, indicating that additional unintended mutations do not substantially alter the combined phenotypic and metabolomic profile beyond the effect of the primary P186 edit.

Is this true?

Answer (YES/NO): NO